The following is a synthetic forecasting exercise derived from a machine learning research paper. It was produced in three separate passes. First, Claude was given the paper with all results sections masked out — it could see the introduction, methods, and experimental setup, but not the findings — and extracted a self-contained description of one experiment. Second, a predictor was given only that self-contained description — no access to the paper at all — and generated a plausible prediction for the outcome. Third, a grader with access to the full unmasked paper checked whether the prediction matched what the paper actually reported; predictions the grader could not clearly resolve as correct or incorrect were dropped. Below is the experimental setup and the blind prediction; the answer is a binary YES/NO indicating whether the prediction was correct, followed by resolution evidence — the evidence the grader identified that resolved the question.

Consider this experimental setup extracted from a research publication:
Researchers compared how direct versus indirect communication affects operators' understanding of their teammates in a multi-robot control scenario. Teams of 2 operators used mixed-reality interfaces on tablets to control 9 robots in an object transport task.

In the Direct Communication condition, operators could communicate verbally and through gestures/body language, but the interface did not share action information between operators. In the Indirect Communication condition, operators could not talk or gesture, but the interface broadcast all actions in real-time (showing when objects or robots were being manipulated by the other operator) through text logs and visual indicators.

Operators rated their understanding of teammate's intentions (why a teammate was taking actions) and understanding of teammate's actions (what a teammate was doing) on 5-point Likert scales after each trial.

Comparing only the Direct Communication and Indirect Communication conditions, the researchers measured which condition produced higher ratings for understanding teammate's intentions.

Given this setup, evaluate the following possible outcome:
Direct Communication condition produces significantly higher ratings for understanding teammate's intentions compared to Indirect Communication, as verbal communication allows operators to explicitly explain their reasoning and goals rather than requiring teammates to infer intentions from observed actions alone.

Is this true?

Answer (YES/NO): YES